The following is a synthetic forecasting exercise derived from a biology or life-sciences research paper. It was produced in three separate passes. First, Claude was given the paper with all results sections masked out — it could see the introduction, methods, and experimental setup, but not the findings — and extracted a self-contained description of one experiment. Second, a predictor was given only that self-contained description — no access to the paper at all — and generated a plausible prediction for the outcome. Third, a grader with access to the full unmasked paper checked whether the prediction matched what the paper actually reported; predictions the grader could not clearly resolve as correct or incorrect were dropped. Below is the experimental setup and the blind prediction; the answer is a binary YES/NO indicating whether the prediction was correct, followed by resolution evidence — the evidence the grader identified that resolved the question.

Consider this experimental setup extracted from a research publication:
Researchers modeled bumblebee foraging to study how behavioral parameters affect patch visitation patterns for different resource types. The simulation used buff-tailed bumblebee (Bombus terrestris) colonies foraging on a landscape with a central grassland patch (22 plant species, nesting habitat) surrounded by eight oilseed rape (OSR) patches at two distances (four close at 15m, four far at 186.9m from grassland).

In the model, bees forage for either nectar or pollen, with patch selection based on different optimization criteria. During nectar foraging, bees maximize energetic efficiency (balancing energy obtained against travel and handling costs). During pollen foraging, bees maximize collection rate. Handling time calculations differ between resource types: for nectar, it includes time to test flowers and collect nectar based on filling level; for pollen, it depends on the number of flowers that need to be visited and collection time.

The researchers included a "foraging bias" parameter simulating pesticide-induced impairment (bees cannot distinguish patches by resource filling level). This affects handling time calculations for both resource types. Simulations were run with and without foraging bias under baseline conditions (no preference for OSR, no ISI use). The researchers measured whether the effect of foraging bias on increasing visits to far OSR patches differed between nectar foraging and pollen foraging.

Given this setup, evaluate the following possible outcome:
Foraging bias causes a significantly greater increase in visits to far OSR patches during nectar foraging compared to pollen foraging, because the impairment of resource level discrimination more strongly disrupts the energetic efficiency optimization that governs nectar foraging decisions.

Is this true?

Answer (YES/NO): NO